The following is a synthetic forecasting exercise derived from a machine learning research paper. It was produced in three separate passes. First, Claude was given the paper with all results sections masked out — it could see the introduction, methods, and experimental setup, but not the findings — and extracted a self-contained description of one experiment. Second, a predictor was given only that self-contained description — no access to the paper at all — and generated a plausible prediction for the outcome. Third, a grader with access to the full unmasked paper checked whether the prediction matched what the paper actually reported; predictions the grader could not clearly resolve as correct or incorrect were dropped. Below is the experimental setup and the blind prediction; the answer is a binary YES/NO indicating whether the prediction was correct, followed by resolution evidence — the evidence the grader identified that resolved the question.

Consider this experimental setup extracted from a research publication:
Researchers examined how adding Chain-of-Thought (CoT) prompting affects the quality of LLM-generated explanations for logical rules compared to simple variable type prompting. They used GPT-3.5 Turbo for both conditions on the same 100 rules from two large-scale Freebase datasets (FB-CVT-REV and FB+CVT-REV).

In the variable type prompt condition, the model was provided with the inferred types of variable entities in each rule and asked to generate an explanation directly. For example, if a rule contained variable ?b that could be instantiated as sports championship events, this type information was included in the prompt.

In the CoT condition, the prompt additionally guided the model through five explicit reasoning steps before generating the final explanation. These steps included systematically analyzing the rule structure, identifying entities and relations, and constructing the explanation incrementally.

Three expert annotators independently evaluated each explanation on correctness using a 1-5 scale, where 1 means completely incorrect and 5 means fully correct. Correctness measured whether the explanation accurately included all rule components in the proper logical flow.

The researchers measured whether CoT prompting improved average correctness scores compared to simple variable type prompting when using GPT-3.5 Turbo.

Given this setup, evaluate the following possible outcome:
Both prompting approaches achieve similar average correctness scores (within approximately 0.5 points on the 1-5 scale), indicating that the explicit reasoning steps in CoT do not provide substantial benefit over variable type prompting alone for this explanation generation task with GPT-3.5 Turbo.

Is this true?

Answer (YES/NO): NO